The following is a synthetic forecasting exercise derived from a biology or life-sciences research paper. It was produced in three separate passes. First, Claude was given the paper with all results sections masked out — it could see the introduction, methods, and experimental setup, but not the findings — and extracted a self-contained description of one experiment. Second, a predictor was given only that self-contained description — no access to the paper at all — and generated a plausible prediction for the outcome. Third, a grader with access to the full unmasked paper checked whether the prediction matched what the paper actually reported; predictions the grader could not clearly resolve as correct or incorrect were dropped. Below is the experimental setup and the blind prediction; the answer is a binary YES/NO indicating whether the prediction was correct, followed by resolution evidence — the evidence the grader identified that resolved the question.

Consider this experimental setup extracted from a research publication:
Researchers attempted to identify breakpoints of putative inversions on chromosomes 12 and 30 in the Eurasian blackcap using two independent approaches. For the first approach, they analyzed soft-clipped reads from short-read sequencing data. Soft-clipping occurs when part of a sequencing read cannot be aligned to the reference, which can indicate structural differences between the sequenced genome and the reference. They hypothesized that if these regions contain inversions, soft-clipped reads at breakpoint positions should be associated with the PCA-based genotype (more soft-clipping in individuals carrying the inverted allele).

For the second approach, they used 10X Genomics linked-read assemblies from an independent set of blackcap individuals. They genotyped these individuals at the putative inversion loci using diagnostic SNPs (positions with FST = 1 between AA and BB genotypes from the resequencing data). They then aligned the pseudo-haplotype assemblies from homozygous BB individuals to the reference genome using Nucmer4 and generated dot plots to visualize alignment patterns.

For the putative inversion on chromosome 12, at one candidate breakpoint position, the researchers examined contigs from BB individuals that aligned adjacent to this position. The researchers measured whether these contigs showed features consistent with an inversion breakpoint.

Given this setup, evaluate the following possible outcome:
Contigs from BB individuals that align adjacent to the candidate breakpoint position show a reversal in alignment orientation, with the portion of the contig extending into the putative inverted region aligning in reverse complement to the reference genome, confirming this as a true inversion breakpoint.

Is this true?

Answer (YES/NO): NO